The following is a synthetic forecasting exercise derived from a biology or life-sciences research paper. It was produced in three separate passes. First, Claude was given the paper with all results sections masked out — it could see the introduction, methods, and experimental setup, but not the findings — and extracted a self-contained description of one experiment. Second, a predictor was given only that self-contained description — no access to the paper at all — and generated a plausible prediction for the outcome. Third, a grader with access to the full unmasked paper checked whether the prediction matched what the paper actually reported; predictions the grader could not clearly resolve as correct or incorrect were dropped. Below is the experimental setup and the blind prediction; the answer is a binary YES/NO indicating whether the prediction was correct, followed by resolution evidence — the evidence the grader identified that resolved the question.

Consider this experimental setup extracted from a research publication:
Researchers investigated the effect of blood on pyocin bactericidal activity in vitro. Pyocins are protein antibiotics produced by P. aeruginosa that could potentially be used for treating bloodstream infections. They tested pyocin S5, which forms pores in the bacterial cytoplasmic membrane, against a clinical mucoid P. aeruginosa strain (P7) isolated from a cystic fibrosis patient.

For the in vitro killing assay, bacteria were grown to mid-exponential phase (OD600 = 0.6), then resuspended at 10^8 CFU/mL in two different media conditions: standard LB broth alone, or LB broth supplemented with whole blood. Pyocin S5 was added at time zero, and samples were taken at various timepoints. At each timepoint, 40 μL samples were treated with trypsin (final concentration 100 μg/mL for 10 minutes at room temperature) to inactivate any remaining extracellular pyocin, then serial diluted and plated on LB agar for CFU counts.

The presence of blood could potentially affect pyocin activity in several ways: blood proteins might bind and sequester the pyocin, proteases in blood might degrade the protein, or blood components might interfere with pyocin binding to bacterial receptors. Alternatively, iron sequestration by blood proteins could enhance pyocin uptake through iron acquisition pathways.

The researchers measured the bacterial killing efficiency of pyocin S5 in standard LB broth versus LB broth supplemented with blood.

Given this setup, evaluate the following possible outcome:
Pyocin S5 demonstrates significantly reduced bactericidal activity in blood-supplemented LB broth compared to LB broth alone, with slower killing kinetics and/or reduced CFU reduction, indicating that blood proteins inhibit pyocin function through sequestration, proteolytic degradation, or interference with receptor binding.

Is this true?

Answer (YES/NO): NO